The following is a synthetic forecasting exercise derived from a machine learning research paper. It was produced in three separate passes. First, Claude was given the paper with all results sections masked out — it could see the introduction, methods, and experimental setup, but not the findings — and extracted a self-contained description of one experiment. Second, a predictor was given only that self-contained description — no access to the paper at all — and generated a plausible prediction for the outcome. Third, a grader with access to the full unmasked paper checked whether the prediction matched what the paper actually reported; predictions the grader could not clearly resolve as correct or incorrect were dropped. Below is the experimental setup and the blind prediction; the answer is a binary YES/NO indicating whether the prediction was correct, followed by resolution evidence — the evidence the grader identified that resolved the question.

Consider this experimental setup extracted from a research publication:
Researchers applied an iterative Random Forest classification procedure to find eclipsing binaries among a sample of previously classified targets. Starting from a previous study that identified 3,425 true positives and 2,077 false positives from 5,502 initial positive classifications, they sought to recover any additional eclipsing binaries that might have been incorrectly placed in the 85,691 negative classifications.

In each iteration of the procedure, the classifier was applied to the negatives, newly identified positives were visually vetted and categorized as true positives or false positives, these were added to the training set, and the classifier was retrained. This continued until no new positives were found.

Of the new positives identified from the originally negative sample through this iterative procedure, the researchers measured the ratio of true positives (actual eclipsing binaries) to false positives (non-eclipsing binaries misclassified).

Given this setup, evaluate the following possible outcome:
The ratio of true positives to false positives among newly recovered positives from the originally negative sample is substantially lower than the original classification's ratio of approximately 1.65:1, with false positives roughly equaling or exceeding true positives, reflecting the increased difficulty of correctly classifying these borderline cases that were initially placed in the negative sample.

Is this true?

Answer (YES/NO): YES